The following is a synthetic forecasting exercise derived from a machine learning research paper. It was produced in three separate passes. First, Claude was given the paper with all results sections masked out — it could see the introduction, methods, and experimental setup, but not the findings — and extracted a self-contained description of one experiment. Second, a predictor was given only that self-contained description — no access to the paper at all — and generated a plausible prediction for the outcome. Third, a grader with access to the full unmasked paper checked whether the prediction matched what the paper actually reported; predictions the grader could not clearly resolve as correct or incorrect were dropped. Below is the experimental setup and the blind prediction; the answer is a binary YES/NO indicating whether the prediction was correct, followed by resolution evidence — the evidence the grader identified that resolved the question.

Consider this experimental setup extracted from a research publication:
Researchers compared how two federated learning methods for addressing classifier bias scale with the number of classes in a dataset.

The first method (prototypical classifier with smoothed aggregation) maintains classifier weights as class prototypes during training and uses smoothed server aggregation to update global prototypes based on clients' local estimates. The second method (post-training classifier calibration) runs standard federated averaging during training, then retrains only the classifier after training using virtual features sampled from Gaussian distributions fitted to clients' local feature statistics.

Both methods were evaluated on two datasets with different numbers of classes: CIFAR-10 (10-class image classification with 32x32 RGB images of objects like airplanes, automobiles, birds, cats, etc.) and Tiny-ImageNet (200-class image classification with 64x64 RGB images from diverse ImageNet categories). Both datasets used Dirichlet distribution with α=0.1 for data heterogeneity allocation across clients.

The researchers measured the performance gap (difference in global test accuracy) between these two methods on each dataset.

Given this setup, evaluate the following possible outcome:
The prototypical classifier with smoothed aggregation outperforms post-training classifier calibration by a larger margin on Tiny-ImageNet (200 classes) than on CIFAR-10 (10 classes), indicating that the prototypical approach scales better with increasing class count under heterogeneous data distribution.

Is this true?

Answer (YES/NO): NO